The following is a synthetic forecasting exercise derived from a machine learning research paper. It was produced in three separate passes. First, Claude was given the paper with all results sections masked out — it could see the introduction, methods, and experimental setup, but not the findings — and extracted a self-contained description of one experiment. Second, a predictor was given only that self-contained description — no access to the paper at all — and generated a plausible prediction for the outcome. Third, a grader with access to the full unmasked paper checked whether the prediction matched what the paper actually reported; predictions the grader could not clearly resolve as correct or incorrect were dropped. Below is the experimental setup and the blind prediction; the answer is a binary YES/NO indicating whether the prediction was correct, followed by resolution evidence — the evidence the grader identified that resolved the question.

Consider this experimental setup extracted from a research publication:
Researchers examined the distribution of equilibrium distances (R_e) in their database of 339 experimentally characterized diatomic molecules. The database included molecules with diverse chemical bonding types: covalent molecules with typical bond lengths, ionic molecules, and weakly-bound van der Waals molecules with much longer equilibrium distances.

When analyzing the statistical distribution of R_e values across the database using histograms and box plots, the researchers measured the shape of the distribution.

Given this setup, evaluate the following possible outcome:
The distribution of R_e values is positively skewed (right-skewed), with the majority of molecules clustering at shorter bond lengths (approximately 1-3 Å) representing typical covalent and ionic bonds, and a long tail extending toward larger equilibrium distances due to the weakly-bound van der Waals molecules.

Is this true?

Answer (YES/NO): YES